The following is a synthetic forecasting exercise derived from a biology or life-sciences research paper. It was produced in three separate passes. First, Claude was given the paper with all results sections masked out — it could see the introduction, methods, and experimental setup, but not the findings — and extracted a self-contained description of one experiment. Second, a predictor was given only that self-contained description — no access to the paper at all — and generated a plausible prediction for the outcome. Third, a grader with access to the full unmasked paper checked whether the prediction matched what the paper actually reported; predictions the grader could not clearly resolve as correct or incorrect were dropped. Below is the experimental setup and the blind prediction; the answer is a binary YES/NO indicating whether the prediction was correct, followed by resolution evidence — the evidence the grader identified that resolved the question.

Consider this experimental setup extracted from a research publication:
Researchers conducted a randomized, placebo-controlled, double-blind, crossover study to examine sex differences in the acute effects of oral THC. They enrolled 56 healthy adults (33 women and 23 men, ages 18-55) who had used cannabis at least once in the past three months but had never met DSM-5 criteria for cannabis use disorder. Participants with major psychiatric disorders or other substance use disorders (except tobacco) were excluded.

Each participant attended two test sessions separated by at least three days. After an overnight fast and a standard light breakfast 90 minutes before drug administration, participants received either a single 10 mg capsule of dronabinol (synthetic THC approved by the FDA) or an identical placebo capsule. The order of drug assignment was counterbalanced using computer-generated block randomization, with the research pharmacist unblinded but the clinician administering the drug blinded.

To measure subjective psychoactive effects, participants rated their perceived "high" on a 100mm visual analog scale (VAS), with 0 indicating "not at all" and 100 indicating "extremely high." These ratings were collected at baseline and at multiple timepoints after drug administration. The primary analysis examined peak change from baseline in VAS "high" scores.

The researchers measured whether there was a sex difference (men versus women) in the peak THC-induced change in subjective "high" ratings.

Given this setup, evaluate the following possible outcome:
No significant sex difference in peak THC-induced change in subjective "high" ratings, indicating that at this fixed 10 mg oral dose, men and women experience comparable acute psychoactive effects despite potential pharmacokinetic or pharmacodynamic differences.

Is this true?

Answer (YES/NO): NO